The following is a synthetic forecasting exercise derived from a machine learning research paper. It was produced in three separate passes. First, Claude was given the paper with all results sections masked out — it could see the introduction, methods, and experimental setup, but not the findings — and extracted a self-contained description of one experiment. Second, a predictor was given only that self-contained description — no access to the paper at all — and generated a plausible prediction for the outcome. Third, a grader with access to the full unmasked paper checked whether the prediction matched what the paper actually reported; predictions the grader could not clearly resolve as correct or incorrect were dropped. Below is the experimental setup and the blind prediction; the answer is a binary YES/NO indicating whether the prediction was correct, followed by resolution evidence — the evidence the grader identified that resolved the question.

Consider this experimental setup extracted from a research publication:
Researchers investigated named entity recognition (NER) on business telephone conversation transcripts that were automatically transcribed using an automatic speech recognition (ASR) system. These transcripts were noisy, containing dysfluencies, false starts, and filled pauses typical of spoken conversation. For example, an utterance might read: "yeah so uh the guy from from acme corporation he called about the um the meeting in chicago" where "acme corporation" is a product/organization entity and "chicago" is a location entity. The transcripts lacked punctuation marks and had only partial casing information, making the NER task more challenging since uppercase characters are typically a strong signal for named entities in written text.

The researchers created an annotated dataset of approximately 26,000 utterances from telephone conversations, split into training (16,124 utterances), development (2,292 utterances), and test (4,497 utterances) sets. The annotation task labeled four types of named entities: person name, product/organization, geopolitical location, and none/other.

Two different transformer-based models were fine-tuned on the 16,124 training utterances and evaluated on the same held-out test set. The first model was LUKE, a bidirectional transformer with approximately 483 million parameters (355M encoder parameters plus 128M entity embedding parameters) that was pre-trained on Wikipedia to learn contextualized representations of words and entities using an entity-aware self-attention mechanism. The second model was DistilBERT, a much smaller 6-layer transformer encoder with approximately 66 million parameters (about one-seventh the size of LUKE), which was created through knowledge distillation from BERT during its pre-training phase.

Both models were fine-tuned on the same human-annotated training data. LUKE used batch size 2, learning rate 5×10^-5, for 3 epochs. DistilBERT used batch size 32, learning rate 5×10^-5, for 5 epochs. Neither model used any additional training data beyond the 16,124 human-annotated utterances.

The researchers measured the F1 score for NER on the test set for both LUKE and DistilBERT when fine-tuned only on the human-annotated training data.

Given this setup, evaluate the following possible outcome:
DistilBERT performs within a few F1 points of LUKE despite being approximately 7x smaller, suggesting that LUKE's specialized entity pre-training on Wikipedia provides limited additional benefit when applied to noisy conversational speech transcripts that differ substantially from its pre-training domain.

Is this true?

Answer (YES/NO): NO